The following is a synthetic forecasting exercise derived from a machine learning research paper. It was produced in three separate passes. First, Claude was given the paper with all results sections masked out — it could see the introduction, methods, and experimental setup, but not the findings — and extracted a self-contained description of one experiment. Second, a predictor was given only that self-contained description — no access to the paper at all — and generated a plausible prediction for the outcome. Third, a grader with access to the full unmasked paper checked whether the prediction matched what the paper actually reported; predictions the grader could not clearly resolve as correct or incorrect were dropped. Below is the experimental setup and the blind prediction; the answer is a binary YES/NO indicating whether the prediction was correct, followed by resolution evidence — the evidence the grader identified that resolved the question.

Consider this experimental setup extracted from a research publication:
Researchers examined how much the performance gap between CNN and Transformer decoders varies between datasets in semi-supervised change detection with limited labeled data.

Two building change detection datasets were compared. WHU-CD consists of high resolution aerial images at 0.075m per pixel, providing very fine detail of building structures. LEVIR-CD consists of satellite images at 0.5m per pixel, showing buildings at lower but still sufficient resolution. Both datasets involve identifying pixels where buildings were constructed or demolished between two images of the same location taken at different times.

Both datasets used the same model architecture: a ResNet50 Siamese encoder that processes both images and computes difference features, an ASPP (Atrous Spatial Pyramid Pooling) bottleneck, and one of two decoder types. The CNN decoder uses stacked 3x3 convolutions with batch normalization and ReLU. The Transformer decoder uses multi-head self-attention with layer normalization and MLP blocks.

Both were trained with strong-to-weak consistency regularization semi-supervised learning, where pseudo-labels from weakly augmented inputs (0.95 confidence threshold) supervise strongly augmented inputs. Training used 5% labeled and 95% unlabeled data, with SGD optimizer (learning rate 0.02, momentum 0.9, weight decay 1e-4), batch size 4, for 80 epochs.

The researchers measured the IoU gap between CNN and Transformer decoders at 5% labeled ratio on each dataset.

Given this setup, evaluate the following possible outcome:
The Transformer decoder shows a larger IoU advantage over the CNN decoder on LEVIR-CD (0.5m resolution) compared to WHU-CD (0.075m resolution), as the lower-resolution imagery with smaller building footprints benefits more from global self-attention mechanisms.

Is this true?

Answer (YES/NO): NO